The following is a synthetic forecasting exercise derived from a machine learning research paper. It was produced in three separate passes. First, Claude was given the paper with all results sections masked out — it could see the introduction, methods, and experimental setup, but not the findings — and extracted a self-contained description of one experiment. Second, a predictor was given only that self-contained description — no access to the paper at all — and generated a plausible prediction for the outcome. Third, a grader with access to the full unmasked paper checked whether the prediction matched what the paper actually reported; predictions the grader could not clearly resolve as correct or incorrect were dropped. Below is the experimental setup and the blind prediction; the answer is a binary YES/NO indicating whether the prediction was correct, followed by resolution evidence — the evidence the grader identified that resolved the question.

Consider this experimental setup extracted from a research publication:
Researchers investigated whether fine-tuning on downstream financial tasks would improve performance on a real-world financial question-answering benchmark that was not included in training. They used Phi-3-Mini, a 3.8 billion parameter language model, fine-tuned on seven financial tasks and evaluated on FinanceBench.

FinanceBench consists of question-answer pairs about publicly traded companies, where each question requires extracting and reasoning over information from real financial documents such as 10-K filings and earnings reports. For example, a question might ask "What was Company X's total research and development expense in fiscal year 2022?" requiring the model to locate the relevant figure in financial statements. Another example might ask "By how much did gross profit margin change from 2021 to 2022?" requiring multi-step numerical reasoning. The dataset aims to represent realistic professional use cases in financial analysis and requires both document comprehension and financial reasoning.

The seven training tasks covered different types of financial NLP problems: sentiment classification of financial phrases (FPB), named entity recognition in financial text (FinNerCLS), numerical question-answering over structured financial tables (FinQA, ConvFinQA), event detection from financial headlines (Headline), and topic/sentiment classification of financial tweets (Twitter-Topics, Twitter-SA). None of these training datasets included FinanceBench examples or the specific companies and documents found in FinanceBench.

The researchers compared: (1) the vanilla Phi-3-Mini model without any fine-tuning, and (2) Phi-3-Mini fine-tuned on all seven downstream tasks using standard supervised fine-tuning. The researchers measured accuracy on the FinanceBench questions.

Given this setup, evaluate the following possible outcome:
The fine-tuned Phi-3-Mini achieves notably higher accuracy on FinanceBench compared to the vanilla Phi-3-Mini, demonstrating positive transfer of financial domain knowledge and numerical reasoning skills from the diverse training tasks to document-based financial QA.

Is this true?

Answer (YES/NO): NO